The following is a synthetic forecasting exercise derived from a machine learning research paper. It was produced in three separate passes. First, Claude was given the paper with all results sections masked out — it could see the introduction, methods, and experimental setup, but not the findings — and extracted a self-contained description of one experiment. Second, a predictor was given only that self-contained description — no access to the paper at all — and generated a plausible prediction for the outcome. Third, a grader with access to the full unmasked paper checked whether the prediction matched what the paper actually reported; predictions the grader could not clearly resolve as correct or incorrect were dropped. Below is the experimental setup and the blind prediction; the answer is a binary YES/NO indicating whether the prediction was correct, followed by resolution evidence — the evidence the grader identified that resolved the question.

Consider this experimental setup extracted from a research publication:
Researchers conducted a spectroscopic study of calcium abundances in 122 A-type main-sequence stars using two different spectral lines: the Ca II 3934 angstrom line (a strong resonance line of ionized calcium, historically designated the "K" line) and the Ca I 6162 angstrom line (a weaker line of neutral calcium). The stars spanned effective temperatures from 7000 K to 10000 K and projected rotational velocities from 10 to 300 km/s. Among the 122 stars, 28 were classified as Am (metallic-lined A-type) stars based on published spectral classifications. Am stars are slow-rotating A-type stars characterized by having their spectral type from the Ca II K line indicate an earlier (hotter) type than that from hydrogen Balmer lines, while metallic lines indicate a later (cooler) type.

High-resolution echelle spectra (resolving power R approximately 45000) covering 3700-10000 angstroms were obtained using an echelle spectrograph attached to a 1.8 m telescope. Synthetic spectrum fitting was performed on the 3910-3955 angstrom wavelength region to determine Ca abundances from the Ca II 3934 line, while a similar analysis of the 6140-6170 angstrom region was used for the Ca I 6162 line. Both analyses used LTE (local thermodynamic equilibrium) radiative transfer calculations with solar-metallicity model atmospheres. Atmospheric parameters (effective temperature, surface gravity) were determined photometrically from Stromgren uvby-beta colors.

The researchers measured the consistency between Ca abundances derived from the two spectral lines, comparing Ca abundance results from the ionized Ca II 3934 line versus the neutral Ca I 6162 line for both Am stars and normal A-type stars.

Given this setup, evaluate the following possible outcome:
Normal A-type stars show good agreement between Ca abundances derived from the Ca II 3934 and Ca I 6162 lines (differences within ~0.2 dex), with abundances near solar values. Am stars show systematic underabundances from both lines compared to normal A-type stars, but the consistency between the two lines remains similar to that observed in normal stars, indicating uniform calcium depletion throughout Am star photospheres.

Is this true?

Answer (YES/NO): NO